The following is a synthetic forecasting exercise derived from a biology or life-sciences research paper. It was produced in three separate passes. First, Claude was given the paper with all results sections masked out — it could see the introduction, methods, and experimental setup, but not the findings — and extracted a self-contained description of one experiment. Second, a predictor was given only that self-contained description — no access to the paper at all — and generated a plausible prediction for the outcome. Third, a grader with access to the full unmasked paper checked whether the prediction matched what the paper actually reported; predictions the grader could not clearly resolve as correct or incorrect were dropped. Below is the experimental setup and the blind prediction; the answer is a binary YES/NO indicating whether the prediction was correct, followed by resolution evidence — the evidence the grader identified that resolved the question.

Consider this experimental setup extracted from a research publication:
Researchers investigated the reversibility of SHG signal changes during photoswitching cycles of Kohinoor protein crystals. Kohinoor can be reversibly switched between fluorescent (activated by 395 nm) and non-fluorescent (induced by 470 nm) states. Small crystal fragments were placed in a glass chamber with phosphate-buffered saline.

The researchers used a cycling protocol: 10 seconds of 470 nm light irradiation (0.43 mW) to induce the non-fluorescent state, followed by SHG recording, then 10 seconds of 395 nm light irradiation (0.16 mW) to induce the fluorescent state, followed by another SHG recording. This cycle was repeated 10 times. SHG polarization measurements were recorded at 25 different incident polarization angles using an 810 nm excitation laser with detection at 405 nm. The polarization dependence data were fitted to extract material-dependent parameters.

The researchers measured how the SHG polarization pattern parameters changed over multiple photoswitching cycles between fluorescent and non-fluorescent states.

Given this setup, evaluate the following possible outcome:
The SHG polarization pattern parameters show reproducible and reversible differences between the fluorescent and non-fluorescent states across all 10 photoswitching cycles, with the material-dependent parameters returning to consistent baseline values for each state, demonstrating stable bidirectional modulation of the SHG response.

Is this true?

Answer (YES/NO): YES